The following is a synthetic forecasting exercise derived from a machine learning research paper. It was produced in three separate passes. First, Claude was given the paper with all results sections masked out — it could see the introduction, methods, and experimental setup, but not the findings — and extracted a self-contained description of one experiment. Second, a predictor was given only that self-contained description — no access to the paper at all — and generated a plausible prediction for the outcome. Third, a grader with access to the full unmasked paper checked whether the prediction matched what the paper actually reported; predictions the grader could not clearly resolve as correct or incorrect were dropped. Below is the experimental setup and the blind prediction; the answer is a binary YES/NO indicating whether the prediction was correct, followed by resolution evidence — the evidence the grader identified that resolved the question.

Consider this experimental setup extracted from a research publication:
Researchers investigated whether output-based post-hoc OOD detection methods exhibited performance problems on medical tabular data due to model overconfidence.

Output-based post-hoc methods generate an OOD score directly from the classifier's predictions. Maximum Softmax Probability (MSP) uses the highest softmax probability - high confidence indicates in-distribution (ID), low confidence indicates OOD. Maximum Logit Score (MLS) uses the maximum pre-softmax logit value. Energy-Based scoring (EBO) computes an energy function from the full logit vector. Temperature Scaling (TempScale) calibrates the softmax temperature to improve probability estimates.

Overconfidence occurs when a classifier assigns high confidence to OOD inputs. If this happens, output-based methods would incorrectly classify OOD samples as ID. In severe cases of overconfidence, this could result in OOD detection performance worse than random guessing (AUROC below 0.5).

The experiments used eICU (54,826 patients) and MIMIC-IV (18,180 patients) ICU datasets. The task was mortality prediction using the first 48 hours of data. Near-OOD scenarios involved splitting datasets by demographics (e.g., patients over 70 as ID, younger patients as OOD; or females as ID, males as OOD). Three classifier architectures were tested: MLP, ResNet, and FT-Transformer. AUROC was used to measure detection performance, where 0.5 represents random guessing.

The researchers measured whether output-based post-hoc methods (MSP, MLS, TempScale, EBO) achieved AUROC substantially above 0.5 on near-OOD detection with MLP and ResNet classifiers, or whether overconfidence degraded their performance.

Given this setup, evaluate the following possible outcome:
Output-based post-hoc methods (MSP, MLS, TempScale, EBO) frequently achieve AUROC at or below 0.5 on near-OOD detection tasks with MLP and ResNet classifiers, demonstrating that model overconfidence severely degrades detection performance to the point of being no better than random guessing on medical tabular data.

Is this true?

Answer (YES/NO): NO